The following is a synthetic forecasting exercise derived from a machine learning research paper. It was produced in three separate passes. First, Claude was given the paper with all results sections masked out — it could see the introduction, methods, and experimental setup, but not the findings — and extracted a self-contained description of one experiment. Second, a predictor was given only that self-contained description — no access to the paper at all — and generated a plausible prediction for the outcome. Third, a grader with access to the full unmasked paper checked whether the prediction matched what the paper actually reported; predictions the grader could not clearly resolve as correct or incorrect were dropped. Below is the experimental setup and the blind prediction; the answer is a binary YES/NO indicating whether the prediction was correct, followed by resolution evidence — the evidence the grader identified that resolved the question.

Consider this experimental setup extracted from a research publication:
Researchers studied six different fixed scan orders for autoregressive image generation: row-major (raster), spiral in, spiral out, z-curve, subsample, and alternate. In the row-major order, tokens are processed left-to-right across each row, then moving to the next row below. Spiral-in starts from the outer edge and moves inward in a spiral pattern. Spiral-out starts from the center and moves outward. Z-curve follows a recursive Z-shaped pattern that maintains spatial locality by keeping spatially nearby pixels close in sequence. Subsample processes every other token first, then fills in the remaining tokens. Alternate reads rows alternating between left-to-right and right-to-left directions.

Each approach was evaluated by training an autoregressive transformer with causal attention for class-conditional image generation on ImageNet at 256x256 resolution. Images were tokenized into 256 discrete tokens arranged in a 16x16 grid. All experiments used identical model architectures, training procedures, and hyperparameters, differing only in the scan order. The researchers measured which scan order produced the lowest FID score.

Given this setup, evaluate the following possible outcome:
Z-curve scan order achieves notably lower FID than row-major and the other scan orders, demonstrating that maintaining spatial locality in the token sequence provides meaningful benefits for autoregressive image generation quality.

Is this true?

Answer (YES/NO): NO